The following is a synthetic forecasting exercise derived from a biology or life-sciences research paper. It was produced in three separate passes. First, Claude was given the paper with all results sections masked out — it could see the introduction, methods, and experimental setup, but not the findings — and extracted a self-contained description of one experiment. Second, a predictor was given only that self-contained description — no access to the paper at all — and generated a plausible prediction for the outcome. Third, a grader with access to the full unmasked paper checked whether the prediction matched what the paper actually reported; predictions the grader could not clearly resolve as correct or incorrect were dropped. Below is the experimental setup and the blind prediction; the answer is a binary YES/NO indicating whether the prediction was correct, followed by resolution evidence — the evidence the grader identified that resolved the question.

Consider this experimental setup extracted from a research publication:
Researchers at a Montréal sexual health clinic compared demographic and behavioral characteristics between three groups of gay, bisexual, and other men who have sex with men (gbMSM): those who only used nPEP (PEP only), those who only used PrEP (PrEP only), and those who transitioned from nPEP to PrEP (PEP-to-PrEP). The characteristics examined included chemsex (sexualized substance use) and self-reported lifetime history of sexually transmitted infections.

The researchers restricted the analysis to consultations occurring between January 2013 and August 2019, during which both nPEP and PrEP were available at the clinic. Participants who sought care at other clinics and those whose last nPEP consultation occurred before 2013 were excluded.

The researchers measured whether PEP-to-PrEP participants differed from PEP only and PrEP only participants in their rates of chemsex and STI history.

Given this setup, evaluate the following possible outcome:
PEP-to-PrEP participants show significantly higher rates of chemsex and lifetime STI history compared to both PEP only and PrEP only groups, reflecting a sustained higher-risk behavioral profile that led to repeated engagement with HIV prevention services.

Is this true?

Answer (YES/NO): NO